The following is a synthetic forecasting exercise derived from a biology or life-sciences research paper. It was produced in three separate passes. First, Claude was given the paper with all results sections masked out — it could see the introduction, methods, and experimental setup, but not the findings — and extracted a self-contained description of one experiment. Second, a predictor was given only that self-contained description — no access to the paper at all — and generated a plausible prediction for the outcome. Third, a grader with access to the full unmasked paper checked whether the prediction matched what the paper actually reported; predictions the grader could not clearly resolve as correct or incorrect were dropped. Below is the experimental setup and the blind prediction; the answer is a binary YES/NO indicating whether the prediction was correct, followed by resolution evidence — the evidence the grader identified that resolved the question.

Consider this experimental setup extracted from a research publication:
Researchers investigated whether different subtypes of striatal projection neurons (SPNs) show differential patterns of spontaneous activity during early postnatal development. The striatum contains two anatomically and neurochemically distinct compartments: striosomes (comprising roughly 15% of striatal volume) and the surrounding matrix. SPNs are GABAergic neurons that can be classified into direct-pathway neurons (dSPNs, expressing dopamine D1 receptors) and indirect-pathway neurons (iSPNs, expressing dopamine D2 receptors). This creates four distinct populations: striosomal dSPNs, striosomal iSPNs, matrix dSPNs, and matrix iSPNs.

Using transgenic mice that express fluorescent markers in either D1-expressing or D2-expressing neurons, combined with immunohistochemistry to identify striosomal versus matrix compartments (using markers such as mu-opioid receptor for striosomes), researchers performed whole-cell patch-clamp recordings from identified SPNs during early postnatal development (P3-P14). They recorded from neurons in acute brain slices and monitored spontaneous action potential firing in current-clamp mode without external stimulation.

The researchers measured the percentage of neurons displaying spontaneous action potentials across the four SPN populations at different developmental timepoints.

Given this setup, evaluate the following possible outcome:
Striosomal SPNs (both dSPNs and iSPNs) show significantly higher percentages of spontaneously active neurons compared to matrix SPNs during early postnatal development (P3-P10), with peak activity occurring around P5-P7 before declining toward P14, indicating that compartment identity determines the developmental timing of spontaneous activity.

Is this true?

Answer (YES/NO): NO